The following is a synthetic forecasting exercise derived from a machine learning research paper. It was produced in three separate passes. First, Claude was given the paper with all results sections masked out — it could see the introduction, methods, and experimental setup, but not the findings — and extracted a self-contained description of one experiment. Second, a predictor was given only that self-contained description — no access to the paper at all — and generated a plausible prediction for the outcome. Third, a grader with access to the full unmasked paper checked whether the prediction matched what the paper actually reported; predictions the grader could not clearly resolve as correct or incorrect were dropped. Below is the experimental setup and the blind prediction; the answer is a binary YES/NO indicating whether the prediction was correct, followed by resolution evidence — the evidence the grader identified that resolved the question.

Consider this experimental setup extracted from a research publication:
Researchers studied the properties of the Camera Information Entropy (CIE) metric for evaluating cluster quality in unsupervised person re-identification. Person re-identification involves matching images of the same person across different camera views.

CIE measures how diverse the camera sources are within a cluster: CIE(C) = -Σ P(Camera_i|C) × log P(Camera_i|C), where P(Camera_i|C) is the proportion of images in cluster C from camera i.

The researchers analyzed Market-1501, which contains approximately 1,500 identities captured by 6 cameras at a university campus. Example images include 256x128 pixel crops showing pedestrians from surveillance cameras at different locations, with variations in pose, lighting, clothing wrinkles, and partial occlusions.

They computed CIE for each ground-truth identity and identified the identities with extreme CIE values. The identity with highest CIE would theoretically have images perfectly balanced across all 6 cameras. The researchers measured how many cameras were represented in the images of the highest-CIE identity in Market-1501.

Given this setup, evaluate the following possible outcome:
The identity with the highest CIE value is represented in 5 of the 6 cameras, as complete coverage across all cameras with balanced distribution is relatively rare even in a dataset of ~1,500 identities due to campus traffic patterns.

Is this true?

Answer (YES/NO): NO